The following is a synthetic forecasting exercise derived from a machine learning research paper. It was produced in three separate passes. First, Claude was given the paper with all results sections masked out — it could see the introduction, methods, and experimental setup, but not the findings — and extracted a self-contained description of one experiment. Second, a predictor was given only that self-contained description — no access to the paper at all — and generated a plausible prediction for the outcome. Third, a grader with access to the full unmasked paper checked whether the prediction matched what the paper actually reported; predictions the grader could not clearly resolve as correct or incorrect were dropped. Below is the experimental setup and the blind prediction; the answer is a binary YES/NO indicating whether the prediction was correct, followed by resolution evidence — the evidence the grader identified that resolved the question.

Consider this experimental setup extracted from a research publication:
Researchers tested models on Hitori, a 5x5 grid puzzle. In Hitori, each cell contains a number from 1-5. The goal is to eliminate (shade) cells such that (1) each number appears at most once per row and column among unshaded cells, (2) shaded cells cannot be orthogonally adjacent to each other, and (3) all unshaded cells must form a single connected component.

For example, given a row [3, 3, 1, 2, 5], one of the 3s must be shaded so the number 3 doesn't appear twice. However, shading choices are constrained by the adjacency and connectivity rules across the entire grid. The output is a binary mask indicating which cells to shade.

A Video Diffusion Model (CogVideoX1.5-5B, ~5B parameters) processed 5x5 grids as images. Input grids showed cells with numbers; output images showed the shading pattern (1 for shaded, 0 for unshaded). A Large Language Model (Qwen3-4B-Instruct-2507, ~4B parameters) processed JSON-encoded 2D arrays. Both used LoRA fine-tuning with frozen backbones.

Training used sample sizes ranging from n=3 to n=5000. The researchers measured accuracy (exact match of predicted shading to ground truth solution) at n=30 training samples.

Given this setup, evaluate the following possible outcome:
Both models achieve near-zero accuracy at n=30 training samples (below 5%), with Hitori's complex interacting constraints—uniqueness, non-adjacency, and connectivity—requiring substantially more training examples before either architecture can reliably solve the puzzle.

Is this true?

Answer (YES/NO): NO